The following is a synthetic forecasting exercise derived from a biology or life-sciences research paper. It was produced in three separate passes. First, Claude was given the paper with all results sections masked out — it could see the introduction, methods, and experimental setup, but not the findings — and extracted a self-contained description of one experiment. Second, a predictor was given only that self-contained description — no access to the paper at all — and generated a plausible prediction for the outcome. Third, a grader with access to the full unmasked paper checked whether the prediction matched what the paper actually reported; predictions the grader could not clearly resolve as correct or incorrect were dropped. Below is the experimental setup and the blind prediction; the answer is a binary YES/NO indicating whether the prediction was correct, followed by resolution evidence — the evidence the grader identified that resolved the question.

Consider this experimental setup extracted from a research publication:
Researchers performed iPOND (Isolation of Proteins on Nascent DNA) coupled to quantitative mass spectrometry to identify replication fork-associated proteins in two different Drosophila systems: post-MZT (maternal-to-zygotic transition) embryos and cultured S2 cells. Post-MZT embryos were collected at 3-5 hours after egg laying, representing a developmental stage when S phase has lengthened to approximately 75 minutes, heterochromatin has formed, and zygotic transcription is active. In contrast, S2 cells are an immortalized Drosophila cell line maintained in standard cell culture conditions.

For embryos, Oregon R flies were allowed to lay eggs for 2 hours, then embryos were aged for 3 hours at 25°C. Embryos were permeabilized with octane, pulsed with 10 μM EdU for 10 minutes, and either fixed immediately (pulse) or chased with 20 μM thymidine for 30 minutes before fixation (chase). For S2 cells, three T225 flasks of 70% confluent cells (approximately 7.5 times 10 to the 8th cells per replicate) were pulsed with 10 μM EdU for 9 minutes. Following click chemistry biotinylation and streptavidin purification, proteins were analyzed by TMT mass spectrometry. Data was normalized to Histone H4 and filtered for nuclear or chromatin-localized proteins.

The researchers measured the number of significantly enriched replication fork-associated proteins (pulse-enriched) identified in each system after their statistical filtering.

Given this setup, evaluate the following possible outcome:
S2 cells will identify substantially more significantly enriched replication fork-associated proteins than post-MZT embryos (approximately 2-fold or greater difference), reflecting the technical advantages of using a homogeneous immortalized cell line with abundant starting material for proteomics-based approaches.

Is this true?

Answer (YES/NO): YES